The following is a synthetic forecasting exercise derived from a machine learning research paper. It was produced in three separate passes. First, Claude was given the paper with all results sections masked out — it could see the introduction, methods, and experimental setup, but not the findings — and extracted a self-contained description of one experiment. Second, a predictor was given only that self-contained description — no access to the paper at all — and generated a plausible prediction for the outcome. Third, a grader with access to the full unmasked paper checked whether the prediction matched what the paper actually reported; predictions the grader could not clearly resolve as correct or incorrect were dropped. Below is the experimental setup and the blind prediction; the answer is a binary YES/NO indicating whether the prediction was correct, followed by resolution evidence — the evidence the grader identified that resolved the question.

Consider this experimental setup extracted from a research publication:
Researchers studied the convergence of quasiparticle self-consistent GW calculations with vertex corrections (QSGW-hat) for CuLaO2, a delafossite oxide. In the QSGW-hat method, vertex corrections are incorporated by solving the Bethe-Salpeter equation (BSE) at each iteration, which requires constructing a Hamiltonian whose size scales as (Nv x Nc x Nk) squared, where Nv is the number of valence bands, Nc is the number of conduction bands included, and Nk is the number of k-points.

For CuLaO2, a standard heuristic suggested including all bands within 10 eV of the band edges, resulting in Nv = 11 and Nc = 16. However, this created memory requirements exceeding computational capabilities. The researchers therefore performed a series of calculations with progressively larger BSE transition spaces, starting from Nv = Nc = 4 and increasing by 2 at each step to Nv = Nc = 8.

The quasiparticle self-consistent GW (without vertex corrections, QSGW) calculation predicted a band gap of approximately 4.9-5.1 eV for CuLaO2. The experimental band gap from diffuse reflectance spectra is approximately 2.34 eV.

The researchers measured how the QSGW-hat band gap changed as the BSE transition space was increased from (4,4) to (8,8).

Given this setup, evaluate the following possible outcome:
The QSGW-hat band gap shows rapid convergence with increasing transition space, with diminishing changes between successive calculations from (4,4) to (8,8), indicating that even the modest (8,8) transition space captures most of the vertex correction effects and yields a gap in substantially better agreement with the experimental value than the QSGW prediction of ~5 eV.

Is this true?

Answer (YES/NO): NO